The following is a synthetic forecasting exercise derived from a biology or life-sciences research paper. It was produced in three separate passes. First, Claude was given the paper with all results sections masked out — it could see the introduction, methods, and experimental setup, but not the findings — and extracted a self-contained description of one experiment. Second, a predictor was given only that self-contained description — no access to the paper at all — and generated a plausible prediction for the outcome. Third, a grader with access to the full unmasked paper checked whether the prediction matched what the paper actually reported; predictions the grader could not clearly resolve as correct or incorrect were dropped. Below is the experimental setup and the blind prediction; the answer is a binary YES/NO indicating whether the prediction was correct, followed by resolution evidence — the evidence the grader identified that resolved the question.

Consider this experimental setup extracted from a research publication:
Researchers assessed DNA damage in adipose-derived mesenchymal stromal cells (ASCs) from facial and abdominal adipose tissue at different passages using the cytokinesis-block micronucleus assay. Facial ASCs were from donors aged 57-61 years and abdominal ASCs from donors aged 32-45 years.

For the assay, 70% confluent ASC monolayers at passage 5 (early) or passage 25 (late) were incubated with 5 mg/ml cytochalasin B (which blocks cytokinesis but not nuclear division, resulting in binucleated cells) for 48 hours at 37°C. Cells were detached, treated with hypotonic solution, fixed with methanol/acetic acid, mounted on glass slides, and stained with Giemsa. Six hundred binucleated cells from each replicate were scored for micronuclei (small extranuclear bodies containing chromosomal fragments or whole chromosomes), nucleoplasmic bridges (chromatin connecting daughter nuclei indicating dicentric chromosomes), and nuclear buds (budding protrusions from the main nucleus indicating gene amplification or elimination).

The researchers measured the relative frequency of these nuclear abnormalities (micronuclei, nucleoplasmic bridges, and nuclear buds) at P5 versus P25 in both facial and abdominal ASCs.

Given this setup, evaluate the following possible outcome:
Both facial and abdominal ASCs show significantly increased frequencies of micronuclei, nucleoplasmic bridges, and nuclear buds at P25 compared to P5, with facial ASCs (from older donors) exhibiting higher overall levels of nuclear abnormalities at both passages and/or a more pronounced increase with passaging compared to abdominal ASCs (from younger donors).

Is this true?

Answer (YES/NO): NO